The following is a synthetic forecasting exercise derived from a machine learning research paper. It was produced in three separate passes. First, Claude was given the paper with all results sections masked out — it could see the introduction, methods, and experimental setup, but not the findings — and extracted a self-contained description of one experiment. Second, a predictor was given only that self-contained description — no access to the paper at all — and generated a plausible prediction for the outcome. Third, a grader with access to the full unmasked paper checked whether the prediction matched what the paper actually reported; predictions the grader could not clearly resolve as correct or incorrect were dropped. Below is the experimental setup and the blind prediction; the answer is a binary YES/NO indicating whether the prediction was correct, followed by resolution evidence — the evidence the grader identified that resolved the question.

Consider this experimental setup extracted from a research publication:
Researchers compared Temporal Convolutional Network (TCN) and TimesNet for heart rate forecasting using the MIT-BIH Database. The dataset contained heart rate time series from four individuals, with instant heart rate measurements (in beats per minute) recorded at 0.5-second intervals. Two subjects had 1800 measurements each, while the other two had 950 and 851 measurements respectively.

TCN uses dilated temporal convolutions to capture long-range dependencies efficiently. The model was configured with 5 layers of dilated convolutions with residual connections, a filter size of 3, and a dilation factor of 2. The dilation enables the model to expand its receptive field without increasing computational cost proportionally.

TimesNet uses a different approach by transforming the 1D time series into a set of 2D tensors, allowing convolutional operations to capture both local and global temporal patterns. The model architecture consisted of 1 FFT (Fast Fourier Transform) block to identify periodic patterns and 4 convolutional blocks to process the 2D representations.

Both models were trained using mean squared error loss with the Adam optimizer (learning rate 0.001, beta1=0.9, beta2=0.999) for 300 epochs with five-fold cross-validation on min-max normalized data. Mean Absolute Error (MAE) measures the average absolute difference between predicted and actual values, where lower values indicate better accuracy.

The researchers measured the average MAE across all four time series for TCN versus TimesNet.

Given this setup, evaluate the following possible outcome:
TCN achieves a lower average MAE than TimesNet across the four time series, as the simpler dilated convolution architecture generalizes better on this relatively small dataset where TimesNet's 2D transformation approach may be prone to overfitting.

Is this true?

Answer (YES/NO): YES